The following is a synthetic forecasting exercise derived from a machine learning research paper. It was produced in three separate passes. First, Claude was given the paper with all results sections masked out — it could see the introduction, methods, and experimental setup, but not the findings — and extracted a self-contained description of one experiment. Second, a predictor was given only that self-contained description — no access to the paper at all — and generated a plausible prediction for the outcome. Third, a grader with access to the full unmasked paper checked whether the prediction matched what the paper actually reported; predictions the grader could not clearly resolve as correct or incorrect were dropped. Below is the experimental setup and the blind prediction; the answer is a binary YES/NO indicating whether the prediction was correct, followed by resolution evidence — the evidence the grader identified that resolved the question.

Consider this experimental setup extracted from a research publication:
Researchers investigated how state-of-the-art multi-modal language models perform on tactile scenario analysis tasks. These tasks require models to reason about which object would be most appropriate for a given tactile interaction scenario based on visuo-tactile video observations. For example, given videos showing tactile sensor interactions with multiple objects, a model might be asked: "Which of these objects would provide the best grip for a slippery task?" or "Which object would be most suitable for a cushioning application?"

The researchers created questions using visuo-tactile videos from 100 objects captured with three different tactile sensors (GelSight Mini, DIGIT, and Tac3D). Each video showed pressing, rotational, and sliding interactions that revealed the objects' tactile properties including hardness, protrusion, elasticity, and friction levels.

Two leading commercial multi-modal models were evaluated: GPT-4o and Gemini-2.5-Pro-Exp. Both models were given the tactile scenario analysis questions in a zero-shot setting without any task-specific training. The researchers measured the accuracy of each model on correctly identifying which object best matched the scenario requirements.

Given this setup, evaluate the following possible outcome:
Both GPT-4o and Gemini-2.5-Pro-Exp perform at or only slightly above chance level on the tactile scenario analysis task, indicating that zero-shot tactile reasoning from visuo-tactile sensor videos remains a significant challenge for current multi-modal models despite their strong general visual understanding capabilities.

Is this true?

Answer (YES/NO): YES